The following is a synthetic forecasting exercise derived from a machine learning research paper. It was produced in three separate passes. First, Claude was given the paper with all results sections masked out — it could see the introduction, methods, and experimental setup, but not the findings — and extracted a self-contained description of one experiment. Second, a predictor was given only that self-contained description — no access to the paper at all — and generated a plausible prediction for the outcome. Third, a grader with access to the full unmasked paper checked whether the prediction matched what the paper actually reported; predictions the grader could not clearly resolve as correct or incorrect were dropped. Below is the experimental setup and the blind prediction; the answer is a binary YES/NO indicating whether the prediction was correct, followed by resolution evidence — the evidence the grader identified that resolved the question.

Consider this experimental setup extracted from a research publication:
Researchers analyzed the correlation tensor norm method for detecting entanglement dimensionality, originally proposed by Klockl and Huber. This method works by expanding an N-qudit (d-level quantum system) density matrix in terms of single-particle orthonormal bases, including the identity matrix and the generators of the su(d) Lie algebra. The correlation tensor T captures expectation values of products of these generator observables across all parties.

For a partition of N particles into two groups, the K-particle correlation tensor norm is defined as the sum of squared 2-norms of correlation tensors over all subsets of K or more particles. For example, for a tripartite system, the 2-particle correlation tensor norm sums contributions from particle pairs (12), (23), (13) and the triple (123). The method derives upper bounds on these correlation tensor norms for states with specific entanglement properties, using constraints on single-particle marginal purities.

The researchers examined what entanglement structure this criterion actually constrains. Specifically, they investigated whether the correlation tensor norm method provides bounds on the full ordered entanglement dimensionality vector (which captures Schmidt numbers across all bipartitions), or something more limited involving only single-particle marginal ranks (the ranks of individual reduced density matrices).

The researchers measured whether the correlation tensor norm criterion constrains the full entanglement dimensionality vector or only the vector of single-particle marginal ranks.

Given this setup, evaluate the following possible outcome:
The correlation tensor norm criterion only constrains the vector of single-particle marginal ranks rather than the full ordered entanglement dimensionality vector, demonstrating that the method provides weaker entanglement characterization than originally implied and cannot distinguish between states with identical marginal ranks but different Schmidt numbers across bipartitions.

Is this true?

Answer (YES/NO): YES